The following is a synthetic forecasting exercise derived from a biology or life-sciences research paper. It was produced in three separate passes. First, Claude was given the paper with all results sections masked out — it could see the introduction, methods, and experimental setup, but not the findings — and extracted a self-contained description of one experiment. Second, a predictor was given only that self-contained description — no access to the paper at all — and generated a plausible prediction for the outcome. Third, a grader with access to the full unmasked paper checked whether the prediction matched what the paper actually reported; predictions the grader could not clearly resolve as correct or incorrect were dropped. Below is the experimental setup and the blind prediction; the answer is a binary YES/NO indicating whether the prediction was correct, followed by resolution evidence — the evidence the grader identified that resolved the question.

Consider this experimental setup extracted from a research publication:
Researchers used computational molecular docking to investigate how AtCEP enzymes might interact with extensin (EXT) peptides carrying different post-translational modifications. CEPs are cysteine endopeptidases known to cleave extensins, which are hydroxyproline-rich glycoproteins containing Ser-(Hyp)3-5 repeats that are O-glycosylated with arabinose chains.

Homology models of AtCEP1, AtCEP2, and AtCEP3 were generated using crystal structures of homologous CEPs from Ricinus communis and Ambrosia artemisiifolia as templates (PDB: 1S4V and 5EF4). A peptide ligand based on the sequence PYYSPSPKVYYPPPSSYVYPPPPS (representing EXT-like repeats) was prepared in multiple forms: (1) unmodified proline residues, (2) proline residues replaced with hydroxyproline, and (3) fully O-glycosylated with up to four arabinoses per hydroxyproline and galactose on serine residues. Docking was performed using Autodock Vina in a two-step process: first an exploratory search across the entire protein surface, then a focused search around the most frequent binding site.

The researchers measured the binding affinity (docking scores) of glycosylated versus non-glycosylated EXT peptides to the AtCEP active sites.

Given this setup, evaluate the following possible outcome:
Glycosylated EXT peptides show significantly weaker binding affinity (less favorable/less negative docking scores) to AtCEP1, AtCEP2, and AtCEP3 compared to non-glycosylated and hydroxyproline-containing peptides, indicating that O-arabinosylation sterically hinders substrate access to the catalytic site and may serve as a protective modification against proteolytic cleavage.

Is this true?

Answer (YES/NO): YES